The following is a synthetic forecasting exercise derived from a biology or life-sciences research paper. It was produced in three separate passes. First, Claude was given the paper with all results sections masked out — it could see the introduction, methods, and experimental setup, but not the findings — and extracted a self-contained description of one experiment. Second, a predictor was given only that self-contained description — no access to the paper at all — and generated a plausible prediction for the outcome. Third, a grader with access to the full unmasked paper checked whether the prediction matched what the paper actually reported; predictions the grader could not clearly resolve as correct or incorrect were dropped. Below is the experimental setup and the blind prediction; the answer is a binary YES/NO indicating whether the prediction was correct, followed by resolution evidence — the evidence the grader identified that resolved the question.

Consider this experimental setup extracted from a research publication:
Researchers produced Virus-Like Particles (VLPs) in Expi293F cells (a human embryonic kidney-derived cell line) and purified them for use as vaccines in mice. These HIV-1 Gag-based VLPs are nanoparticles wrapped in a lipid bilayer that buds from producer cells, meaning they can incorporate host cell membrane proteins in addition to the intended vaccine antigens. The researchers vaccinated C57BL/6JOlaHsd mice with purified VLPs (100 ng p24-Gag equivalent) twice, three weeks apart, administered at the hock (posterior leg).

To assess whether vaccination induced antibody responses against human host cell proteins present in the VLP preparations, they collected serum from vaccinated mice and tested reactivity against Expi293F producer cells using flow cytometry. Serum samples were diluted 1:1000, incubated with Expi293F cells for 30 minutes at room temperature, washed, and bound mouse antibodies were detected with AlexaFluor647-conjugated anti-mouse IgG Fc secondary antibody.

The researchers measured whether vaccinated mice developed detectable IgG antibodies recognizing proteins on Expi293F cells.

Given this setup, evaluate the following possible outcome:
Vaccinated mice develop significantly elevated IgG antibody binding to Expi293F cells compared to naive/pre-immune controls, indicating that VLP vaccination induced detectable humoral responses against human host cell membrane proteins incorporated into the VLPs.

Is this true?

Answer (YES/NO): YES